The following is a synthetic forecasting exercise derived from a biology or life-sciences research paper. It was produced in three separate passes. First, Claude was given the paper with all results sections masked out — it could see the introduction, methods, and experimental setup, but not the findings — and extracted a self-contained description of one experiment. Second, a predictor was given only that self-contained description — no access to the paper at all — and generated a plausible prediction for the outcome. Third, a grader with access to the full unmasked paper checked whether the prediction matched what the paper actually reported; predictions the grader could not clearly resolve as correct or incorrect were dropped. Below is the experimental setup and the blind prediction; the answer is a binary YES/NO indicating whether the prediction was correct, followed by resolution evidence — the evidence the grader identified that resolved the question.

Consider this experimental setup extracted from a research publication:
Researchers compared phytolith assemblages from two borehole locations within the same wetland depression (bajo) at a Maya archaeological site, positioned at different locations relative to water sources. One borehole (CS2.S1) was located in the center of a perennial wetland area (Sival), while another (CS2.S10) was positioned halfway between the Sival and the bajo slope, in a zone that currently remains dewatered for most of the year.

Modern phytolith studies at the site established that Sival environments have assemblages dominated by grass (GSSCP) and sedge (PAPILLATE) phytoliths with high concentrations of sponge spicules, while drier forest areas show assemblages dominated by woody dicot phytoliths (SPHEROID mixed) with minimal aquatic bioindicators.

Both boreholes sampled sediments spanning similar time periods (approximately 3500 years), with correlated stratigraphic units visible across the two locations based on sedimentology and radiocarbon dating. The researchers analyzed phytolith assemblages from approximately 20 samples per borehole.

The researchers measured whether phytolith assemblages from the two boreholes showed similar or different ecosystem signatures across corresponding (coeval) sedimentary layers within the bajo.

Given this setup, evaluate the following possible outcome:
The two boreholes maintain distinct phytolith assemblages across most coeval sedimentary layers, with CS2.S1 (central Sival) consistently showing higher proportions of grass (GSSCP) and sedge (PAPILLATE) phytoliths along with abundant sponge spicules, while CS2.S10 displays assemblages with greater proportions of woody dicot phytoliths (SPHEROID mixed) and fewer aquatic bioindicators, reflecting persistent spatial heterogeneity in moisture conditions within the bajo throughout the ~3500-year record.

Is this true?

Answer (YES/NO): NO